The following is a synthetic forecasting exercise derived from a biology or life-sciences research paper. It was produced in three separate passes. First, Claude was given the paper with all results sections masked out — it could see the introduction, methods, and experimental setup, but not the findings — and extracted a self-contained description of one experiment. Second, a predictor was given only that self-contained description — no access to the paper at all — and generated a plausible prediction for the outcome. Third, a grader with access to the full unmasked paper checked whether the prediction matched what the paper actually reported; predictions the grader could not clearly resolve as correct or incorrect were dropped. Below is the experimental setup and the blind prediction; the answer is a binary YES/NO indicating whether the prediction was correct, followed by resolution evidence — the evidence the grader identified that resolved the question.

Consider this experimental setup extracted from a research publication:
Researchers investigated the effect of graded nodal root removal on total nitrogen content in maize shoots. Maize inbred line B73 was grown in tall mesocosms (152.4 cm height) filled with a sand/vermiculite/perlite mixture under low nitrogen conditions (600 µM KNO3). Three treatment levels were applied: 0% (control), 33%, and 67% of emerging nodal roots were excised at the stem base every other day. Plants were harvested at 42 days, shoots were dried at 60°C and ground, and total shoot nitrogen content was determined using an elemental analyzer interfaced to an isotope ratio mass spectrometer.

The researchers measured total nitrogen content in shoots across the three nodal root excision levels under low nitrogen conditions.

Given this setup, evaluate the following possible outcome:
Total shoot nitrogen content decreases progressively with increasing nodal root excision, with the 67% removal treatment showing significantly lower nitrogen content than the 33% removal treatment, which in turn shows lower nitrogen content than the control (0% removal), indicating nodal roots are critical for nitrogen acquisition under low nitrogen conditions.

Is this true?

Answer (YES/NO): NO